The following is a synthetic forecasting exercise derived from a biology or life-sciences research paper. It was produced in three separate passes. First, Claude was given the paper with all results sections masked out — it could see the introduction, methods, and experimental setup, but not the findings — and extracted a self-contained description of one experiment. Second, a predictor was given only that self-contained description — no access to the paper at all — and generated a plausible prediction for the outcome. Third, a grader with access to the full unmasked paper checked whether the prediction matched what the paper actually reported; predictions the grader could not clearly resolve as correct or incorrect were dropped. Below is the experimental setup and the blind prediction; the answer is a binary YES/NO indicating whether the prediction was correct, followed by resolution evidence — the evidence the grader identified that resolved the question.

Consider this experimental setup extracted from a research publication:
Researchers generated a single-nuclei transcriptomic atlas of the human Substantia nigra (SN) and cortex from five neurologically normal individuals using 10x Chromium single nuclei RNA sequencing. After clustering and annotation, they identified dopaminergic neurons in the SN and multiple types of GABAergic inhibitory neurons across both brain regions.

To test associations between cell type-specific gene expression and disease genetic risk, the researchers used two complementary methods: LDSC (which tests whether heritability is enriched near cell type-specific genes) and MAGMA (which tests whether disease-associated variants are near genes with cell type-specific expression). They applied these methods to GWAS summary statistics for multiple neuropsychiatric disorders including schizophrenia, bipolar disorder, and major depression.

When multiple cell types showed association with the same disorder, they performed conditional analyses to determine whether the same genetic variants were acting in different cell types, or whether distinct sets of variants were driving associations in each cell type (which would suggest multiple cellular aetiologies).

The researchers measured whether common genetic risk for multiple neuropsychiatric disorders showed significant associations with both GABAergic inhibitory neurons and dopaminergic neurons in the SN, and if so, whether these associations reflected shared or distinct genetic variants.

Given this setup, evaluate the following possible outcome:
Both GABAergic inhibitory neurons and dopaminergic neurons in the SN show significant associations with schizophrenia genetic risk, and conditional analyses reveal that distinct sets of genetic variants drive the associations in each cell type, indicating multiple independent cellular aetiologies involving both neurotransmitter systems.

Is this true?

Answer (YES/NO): NO